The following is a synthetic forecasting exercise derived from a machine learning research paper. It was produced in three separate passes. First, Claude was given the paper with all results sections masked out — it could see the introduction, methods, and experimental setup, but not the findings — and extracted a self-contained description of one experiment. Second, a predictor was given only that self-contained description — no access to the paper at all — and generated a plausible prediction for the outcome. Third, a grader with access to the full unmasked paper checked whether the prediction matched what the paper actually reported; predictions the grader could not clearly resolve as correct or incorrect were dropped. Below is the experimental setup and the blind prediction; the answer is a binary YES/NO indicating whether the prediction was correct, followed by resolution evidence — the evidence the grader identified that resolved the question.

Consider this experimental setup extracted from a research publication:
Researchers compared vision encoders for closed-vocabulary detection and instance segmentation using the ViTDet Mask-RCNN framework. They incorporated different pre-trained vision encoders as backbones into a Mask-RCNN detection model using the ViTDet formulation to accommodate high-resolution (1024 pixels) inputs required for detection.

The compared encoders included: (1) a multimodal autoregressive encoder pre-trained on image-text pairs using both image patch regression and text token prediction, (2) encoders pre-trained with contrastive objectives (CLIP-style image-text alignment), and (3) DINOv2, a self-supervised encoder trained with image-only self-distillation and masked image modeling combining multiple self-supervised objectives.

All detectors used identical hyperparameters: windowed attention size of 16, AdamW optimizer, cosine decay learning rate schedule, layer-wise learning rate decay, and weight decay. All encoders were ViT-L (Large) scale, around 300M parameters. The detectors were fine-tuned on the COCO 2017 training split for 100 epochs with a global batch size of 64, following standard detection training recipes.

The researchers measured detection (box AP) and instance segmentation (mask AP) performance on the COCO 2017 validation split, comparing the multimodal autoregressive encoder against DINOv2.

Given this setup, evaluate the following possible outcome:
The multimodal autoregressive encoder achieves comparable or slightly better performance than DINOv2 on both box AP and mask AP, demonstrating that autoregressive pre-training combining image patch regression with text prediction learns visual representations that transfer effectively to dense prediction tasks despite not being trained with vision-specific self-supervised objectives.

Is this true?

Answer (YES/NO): NO